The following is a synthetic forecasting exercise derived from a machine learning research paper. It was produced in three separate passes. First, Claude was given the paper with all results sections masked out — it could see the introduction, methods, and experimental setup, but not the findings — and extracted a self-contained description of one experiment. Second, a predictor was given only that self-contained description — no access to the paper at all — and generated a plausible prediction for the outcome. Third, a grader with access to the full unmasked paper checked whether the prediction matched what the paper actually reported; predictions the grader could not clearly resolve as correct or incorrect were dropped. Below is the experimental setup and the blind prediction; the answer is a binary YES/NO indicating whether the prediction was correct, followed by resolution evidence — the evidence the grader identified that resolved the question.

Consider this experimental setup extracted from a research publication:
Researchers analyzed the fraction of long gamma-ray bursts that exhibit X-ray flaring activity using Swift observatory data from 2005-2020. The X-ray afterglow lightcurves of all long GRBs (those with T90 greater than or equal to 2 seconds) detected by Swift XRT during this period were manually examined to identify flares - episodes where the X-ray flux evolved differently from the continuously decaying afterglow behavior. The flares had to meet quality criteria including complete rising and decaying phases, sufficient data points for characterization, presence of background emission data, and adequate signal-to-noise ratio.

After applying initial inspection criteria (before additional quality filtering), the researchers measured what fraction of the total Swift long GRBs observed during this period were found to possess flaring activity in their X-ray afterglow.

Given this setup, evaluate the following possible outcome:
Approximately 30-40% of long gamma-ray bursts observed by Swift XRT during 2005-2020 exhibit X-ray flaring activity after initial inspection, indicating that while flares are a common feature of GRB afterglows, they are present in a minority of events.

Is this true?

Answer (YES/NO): YES